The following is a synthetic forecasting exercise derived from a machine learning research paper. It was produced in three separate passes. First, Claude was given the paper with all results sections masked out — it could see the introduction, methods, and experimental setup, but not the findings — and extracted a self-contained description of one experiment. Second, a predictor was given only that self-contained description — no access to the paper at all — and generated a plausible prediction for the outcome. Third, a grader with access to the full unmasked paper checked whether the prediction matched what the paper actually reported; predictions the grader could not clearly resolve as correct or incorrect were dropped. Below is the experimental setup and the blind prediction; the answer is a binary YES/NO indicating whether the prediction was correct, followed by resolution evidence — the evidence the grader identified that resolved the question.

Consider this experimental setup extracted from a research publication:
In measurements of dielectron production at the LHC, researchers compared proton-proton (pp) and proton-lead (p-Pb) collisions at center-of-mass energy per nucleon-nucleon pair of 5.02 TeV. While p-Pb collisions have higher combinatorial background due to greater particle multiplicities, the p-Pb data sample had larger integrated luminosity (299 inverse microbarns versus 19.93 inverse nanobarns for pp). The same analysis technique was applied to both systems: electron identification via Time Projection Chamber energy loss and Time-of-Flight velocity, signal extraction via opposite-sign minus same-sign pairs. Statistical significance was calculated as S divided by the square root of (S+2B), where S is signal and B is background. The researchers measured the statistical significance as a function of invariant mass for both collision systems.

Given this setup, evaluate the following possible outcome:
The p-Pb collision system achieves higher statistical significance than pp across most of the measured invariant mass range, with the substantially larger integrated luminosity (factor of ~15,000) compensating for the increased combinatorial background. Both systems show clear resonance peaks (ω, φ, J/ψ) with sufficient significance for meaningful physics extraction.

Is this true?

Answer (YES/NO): NO